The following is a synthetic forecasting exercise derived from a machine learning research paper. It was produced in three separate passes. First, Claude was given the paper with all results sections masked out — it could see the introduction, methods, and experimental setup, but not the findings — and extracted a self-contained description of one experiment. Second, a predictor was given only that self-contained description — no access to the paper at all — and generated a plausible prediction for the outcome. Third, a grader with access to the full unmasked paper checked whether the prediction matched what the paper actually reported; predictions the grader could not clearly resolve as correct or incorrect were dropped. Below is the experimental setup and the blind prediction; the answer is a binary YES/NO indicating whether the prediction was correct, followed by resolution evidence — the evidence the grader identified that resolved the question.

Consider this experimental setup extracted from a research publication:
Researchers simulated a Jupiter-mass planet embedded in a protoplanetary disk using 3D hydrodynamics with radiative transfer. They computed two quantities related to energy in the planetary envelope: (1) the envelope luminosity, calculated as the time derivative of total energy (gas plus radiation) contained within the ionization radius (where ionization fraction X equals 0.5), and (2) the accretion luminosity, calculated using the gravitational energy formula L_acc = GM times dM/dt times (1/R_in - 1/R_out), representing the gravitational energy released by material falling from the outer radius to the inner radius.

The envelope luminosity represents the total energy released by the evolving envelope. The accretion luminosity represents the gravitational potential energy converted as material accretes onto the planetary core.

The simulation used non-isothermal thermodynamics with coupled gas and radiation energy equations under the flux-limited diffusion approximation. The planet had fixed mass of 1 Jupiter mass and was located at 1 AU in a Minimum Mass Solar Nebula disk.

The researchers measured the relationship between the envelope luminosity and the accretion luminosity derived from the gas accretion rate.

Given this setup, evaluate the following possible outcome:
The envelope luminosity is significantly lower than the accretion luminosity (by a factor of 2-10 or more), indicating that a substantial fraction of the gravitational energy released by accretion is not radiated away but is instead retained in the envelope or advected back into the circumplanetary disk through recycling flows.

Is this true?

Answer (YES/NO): NO